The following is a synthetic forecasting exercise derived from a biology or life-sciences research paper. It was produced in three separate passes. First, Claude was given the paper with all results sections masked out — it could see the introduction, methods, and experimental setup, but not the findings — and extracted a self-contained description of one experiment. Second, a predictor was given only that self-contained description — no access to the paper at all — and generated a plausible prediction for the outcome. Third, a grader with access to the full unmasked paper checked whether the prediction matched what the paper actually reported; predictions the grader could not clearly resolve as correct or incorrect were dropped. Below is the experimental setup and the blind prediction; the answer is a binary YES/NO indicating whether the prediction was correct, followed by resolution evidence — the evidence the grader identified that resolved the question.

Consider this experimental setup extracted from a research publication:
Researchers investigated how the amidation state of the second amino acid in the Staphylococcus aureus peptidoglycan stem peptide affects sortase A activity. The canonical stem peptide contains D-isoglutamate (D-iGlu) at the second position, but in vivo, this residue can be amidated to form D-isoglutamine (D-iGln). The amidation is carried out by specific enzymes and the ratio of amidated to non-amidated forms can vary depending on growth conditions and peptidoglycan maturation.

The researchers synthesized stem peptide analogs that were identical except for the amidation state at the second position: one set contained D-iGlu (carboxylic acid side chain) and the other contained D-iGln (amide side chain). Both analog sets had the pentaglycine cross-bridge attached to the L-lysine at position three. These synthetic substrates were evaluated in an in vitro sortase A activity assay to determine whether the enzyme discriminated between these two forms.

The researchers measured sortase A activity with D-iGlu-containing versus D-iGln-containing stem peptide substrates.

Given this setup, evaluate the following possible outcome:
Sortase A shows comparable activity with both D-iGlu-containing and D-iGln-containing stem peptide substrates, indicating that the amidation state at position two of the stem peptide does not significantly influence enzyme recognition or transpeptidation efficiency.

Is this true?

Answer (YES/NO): YES